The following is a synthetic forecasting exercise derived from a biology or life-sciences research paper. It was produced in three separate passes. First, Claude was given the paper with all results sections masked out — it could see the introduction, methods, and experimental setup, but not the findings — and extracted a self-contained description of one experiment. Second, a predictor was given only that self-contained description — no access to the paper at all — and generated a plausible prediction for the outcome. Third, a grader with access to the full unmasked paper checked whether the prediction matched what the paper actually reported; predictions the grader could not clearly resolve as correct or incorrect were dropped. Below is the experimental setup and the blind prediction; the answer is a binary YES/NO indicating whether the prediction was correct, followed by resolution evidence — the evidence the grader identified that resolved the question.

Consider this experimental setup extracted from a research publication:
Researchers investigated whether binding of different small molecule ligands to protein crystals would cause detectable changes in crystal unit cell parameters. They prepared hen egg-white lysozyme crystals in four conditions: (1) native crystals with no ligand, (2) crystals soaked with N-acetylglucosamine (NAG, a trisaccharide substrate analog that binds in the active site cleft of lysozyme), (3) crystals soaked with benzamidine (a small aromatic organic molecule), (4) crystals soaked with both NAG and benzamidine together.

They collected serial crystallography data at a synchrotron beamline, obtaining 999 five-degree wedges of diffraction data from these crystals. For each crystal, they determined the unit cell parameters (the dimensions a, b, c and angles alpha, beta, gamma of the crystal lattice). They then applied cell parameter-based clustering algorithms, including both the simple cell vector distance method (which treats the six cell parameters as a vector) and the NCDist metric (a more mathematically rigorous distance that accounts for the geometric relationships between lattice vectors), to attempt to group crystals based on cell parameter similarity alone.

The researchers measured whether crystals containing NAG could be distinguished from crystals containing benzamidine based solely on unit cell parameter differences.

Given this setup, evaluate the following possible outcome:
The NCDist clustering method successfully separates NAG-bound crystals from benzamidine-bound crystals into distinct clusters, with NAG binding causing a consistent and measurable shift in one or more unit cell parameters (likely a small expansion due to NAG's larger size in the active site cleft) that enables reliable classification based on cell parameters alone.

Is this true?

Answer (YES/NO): NO